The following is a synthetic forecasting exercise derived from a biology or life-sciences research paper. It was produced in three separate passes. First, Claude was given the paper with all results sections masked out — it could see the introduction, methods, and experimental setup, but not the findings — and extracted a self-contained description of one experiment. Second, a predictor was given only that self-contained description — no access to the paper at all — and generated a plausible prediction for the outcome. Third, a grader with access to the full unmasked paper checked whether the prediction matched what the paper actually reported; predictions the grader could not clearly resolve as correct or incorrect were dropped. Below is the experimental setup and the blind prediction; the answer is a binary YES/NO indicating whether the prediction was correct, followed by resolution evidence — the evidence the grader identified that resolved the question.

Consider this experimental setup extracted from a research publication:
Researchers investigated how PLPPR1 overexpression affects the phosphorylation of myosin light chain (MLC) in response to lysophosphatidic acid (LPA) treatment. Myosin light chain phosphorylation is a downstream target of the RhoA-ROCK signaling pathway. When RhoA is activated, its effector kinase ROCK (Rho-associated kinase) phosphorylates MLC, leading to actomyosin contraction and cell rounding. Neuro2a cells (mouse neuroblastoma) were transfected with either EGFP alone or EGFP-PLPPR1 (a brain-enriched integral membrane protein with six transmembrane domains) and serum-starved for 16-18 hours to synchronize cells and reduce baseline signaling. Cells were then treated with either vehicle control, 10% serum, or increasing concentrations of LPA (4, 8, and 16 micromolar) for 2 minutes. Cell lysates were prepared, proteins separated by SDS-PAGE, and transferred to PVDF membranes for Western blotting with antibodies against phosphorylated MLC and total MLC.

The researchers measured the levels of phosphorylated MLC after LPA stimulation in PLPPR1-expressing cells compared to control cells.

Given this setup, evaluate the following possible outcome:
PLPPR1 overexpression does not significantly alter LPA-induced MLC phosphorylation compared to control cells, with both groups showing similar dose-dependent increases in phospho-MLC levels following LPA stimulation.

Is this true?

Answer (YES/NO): NO